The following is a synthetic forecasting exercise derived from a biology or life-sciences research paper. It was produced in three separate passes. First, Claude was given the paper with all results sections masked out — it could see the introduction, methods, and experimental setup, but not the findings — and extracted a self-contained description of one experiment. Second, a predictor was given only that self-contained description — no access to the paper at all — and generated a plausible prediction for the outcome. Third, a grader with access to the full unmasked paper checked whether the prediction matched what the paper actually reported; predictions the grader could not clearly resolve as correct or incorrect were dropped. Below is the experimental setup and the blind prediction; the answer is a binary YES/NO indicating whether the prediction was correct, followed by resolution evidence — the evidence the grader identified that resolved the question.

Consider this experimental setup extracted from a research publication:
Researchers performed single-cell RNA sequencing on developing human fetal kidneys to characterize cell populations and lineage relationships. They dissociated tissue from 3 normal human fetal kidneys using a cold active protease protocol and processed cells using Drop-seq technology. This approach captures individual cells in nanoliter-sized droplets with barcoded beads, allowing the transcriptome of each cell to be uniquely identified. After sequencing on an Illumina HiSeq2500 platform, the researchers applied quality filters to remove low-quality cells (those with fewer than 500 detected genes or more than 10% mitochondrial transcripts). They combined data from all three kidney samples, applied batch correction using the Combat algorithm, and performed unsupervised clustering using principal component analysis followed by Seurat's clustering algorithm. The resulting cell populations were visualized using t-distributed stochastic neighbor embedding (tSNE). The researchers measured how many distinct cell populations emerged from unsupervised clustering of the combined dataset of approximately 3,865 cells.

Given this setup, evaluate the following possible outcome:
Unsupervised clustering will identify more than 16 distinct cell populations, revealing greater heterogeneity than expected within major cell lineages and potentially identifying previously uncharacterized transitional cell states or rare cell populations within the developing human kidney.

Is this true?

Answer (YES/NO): YES